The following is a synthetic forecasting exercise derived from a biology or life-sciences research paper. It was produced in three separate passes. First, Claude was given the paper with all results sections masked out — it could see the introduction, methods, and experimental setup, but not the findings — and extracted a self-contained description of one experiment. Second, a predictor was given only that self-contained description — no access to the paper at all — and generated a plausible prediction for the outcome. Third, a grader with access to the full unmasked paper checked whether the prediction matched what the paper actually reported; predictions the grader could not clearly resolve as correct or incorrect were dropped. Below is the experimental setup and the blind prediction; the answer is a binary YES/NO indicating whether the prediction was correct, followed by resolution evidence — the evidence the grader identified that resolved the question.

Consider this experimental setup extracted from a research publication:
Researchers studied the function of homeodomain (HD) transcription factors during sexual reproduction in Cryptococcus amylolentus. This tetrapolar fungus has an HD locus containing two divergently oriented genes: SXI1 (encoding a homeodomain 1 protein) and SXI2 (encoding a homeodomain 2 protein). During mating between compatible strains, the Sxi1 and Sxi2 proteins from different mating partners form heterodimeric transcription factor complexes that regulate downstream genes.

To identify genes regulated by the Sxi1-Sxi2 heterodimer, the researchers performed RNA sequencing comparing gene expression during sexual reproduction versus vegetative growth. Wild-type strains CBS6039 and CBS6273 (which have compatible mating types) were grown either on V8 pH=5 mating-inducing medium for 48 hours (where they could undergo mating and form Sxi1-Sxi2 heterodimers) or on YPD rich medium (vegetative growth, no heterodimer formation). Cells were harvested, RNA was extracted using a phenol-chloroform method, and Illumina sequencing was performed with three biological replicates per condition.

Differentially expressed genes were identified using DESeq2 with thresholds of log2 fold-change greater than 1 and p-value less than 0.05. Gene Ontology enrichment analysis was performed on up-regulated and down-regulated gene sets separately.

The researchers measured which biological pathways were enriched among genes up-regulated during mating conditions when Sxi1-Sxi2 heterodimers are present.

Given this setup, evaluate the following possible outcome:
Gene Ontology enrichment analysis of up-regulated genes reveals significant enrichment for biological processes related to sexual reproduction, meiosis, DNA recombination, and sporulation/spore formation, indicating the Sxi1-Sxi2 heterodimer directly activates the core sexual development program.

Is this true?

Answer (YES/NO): NO